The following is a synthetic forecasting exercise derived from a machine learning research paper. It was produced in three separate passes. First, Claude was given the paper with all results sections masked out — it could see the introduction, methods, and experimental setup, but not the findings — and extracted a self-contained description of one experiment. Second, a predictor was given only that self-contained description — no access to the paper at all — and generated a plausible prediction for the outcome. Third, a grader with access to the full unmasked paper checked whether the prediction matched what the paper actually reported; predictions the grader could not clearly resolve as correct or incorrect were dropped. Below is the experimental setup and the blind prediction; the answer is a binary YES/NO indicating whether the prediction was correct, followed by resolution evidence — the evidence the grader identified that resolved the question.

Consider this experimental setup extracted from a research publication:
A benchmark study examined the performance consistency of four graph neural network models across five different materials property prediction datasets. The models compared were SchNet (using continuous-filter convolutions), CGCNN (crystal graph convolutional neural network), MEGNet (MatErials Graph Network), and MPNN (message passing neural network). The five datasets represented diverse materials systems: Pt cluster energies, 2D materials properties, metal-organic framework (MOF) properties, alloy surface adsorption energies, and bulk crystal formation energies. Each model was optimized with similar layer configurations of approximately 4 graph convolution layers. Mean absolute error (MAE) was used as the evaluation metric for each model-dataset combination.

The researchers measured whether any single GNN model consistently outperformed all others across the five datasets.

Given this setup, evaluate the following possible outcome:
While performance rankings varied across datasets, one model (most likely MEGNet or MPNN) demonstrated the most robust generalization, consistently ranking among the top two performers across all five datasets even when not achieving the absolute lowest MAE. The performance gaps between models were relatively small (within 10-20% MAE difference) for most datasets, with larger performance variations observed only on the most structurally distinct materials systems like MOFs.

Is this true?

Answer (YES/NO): NO